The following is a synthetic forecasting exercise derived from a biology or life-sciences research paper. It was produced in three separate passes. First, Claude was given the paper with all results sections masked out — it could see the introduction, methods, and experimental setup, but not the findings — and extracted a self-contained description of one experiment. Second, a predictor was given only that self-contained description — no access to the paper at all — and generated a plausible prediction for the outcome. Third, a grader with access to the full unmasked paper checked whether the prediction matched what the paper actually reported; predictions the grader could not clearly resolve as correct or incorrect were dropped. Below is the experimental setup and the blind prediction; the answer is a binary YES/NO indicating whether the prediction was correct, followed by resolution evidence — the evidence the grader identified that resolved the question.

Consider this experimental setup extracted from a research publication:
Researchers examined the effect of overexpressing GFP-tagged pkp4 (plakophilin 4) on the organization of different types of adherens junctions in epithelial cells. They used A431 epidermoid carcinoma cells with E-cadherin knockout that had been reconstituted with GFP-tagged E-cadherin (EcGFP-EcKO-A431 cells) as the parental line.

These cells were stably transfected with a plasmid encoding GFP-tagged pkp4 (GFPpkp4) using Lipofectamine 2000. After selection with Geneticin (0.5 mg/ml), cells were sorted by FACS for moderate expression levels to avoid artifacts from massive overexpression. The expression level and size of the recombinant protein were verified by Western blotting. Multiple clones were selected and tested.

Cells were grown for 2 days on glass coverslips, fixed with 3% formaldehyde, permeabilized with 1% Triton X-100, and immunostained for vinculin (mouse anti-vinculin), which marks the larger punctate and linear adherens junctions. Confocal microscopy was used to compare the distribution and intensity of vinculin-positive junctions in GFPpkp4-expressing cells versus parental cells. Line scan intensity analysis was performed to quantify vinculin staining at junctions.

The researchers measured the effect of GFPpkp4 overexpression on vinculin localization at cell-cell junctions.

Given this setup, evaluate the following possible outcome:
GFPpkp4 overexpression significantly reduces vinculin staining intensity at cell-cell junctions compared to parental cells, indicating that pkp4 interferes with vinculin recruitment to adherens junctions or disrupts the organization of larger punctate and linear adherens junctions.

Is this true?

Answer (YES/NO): YES